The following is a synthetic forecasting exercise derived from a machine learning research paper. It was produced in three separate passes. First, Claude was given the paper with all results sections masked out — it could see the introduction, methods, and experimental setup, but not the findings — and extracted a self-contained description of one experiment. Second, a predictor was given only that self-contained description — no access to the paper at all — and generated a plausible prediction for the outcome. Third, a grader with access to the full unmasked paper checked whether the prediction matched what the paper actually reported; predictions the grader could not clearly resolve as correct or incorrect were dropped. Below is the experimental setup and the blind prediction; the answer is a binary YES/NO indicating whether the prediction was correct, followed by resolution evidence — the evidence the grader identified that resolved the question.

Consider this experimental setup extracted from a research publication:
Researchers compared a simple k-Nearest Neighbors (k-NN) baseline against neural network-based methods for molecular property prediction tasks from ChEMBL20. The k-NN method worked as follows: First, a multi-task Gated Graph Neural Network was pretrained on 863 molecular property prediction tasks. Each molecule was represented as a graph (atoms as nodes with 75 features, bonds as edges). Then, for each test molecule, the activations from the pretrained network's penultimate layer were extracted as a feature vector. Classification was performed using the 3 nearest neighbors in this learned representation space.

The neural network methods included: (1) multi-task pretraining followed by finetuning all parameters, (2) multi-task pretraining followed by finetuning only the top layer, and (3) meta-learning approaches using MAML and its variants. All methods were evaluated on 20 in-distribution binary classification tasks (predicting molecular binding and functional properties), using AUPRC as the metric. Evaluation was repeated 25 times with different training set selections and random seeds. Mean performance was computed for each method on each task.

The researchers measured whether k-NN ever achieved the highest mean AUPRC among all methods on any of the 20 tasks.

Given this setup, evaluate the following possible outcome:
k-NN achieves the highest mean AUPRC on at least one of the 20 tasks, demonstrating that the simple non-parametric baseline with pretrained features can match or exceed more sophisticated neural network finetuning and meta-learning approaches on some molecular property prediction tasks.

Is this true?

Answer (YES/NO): YES